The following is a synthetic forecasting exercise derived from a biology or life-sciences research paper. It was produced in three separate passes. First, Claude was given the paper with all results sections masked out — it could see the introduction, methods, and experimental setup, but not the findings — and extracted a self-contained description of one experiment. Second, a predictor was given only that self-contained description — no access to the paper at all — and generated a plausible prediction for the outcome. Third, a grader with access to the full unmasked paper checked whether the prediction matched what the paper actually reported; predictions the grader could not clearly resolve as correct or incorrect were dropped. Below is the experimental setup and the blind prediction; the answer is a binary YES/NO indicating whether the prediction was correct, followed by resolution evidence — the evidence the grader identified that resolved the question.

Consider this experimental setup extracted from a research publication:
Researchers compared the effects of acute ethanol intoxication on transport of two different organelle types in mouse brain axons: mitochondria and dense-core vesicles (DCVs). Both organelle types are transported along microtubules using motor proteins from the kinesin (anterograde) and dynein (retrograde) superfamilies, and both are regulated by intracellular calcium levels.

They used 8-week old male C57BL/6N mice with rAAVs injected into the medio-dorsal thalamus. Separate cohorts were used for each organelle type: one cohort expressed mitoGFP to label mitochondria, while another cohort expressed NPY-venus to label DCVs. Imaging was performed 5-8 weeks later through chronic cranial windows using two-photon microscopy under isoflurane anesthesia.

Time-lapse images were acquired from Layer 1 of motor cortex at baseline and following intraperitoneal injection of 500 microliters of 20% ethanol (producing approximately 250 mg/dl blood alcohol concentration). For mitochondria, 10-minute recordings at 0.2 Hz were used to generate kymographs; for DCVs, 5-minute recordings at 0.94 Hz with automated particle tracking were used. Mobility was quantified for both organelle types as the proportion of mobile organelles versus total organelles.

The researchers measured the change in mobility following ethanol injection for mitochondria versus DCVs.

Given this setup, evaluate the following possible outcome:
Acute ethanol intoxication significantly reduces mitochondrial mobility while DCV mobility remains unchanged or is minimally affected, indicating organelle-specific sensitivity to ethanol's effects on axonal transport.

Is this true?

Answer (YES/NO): NO